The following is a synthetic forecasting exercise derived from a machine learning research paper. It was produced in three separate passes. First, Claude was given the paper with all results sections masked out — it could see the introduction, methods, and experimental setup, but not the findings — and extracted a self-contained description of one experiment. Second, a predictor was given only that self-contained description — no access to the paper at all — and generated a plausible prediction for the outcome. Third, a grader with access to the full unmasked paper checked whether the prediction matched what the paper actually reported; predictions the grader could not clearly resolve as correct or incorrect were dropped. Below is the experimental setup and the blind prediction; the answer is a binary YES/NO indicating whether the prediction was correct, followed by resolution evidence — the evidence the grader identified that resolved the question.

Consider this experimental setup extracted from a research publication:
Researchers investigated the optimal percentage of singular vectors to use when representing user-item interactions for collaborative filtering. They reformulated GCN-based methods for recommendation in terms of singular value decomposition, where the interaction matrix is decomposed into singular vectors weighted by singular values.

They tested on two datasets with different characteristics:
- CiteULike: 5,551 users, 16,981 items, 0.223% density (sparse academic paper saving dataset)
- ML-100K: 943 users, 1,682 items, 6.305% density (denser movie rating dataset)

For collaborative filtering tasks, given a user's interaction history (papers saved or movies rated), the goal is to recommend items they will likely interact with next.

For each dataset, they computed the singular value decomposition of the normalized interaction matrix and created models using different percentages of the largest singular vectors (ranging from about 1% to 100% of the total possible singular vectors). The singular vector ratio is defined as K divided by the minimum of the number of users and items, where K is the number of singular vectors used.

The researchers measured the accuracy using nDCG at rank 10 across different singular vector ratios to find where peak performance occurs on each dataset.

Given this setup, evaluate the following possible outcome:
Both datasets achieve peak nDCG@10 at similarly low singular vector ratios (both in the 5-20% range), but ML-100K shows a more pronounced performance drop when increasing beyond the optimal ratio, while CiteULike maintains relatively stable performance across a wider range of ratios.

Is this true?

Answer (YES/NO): NO